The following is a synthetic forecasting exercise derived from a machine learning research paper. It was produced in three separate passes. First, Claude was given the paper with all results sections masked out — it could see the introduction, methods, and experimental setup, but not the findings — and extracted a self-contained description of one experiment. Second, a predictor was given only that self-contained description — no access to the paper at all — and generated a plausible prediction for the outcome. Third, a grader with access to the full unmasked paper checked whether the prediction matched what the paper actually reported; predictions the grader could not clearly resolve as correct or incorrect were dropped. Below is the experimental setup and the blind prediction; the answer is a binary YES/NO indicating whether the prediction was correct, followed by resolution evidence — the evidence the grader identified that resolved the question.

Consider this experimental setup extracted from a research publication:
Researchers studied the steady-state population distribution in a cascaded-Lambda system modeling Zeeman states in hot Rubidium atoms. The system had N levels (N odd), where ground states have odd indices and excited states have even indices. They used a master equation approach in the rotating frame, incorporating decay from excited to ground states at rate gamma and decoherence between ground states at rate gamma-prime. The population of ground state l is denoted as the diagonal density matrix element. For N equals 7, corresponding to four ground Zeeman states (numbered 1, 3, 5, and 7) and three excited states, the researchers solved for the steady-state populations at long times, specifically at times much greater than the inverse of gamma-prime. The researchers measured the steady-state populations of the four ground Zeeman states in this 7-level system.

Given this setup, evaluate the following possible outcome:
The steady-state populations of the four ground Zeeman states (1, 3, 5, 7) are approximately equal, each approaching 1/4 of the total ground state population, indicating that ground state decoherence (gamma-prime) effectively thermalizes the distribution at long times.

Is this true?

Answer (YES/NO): YES